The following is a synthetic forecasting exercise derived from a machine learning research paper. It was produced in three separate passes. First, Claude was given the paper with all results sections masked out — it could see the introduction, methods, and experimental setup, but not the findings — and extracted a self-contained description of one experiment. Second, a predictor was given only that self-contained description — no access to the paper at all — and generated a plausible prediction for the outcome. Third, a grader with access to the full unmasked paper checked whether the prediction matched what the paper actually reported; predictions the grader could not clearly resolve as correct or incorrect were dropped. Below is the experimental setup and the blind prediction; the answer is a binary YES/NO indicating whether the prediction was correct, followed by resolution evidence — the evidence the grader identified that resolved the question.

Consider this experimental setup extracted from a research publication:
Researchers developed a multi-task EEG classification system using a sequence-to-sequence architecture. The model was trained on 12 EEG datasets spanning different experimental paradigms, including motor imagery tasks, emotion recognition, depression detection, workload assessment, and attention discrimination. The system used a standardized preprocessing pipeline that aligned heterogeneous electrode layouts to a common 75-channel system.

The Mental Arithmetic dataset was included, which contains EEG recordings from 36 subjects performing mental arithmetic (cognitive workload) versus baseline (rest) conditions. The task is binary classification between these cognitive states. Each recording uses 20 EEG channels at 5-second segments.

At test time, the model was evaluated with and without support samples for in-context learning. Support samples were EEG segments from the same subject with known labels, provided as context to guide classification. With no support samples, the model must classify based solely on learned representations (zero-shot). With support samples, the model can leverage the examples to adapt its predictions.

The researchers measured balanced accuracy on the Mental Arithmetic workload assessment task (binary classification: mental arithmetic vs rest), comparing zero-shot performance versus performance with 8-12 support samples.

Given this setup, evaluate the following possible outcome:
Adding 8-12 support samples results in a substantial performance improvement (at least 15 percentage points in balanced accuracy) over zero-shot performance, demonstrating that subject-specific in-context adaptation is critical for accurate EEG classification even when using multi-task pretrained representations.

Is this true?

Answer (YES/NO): NO